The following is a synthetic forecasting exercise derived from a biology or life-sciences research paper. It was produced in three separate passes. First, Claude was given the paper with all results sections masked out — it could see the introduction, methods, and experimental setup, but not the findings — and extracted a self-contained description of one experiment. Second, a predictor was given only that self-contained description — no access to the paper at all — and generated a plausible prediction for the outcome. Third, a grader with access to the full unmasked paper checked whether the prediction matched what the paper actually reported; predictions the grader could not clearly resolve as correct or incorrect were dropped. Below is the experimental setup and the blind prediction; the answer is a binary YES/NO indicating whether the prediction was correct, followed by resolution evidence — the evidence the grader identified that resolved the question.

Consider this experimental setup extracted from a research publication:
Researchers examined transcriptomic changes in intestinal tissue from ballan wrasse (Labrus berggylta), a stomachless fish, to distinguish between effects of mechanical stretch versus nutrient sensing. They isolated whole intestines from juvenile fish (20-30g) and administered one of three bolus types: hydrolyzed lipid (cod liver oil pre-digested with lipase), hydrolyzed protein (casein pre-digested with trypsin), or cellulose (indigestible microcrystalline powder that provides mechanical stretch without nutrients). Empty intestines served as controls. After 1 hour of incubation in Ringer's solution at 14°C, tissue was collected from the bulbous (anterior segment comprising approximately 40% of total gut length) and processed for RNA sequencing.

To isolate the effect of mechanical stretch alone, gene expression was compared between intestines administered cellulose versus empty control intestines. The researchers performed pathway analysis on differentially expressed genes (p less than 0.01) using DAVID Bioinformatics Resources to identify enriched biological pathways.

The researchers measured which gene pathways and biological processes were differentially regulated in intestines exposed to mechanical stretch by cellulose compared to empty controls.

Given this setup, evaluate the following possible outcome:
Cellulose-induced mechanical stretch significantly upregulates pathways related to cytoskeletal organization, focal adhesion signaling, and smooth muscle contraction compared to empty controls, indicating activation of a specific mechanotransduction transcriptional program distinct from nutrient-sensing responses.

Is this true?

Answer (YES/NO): NO